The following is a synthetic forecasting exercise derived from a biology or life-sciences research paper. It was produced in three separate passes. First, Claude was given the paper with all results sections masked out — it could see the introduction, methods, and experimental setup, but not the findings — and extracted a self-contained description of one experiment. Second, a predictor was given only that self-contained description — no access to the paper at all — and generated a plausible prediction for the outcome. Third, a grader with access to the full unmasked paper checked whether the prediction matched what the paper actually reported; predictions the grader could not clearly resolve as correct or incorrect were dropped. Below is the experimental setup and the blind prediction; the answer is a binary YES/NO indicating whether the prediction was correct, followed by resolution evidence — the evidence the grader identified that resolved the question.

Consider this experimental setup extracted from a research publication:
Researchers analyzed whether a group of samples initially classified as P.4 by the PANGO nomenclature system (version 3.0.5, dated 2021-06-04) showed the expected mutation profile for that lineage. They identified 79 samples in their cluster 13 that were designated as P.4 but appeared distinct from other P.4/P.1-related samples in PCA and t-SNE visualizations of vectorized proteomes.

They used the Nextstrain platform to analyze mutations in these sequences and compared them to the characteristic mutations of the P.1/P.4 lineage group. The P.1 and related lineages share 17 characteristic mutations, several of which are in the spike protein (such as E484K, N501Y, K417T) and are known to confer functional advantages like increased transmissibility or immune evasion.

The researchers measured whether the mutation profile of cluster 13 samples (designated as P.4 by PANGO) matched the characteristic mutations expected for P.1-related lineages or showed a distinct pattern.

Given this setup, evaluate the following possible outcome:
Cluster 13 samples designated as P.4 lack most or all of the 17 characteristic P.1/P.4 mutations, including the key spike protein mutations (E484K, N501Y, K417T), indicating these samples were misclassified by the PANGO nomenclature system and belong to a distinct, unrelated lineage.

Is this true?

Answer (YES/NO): YES